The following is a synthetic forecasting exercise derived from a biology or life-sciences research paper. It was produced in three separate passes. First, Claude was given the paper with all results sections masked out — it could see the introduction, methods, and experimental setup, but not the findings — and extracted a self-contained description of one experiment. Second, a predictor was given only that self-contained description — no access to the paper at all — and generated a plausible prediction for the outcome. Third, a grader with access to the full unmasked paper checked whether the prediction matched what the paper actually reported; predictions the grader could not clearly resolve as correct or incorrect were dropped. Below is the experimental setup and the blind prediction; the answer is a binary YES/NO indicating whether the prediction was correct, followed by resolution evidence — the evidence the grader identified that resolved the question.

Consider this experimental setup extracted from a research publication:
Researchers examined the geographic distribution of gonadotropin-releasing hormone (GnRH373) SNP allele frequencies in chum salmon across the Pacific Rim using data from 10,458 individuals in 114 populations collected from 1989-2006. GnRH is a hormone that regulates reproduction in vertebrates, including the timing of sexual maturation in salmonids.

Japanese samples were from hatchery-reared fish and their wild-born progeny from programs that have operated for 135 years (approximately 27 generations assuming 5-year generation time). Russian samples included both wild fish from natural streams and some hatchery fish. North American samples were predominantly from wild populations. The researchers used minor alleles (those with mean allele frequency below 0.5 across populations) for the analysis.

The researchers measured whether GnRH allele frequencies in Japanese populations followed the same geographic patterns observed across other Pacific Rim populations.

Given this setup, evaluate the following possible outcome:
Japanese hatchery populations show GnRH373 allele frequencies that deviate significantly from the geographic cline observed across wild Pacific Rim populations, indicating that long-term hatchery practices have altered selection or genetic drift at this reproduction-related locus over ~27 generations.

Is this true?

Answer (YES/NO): NO